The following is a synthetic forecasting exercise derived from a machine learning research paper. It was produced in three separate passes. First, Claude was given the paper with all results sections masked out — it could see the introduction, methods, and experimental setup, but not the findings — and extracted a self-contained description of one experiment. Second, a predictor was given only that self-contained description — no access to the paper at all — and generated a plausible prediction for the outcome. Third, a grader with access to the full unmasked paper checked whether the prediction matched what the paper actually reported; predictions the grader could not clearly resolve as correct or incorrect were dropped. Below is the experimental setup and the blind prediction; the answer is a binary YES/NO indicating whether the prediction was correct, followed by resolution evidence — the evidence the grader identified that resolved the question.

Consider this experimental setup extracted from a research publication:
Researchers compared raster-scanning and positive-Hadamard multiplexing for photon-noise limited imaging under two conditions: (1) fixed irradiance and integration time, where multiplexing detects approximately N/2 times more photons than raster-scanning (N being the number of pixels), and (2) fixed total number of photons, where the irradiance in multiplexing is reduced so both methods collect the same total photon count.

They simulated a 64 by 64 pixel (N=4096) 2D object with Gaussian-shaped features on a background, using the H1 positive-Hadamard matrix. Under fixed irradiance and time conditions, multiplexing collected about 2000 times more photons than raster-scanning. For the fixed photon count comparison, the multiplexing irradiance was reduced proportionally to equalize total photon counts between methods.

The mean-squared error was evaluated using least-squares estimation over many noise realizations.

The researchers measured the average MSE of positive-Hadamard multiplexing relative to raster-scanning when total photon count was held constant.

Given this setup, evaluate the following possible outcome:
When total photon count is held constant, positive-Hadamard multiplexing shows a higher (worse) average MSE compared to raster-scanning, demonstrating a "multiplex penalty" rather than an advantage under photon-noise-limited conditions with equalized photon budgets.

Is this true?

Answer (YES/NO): YES